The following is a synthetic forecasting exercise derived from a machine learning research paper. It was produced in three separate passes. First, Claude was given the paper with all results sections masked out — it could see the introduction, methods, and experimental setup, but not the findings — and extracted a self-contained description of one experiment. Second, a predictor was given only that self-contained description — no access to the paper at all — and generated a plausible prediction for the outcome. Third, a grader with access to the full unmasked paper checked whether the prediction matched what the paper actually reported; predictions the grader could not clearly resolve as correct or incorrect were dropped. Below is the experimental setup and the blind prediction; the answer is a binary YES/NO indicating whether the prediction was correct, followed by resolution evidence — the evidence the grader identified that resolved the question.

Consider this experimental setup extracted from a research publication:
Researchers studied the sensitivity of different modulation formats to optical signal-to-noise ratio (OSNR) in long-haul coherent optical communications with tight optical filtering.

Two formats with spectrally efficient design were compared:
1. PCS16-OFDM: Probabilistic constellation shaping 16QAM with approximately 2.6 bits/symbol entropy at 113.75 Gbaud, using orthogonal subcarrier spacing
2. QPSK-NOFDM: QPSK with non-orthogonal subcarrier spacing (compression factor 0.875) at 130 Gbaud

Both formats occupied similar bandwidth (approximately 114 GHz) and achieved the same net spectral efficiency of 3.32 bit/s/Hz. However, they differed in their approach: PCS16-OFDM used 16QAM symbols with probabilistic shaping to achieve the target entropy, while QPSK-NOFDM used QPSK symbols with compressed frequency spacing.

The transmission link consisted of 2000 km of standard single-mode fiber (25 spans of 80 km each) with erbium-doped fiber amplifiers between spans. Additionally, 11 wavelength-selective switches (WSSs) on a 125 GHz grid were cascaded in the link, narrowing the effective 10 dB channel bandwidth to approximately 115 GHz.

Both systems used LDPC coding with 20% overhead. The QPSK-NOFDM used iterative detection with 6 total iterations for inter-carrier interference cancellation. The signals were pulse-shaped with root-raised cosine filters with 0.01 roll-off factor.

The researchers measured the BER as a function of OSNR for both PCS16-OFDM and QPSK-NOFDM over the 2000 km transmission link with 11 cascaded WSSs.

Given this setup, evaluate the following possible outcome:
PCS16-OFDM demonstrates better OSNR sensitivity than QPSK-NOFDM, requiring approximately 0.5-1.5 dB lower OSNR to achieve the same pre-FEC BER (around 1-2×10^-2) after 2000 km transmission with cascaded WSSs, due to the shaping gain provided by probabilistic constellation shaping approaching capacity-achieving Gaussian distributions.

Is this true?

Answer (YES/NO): NO